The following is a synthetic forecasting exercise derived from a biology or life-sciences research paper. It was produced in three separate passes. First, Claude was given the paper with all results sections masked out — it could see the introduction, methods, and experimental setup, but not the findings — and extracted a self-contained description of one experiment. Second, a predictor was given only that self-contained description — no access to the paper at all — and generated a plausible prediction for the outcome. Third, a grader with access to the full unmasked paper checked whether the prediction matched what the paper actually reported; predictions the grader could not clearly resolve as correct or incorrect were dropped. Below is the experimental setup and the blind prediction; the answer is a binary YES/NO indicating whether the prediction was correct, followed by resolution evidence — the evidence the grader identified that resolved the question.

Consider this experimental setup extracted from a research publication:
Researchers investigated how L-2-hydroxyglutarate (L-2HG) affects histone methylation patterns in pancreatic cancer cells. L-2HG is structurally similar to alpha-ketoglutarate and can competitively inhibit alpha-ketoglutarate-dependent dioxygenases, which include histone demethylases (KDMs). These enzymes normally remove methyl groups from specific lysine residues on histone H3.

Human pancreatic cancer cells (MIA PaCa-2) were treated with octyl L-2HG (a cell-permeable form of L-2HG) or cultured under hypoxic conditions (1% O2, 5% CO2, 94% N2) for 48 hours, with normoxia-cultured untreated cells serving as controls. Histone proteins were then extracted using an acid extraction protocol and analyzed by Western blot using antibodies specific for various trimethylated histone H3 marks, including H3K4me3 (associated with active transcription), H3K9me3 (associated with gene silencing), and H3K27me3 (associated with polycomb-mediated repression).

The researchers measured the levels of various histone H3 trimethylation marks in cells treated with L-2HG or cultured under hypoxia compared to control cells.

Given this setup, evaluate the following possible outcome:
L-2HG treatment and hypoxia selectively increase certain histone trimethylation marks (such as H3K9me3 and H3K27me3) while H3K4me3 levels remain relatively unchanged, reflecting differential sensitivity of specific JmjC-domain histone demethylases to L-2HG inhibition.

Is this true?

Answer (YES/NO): NO